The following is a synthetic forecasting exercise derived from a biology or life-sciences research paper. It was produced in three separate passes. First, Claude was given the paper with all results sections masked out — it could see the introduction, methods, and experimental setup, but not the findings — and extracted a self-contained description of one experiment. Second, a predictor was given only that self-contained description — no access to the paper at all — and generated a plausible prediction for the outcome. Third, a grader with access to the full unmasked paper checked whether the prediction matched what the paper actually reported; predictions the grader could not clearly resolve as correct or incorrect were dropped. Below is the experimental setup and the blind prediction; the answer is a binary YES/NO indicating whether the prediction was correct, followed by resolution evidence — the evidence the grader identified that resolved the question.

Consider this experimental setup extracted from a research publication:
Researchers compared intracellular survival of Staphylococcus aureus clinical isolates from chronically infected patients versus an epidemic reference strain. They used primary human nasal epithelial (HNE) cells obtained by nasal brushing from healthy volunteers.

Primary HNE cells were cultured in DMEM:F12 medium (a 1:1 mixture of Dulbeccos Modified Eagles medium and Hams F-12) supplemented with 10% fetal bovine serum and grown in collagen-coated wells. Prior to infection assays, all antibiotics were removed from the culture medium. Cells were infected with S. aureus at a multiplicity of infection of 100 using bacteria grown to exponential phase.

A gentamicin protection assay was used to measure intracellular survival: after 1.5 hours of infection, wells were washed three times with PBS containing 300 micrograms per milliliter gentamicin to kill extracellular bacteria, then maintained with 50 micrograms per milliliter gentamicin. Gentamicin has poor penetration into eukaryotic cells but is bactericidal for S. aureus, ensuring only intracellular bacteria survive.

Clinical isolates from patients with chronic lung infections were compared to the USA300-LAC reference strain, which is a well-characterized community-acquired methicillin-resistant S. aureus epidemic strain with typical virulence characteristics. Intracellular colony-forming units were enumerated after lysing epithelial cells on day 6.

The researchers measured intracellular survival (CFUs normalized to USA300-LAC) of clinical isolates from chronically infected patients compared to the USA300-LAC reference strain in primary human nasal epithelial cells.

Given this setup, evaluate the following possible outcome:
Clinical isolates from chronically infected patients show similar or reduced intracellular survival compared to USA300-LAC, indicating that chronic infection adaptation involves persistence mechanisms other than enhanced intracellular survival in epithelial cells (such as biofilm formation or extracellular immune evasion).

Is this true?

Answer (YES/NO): NO